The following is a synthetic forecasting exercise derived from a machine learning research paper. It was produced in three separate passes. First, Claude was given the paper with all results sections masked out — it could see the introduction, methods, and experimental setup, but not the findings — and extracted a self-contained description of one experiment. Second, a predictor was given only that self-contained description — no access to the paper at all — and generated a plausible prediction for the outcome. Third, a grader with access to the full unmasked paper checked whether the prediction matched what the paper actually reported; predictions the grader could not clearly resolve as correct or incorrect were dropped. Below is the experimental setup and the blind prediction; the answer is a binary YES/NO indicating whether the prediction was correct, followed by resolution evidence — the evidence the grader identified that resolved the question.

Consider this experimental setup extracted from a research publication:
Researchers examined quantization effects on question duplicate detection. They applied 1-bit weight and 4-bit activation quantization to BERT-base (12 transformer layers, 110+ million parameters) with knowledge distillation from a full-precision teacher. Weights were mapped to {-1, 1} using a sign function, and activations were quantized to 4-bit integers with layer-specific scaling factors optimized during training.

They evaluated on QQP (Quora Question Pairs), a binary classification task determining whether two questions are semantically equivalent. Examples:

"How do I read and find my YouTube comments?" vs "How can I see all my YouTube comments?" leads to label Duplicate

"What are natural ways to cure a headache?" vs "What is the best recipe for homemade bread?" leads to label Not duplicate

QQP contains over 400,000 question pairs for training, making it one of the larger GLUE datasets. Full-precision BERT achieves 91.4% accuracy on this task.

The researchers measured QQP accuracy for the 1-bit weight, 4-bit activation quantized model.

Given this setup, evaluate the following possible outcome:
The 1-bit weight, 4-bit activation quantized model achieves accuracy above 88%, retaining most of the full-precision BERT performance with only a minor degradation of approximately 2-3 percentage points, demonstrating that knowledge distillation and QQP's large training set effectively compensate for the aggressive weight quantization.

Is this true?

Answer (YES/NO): NO